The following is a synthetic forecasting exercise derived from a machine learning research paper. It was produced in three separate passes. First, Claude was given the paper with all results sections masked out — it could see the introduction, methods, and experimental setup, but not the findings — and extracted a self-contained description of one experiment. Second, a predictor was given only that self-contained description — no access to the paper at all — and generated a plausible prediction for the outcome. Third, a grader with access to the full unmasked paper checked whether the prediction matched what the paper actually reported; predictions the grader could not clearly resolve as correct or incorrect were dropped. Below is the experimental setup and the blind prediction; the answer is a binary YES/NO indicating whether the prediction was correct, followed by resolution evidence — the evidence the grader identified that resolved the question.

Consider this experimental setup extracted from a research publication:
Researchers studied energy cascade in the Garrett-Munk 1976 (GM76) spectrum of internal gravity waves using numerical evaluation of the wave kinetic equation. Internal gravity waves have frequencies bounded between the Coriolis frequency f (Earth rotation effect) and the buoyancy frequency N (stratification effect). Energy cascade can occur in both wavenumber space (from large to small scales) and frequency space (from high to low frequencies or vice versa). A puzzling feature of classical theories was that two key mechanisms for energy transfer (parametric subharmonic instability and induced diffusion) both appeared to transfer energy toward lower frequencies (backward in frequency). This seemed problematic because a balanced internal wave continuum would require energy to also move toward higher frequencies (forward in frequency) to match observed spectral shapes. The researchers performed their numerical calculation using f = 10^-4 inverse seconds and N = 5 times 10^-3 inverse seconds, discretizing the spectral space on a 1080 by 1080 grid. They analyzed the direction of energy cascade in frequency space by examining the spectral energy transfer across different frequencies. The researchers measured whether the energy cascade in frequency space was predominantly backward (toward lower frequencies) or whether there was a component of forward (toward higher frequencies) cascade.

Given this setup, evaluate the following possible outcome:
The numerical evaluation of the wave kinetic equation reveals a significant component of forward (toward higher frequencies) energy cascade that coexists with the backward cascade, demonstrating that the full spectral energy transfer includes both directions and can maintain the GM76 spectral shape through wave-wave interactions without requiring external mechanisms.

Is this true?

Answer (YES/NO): NO